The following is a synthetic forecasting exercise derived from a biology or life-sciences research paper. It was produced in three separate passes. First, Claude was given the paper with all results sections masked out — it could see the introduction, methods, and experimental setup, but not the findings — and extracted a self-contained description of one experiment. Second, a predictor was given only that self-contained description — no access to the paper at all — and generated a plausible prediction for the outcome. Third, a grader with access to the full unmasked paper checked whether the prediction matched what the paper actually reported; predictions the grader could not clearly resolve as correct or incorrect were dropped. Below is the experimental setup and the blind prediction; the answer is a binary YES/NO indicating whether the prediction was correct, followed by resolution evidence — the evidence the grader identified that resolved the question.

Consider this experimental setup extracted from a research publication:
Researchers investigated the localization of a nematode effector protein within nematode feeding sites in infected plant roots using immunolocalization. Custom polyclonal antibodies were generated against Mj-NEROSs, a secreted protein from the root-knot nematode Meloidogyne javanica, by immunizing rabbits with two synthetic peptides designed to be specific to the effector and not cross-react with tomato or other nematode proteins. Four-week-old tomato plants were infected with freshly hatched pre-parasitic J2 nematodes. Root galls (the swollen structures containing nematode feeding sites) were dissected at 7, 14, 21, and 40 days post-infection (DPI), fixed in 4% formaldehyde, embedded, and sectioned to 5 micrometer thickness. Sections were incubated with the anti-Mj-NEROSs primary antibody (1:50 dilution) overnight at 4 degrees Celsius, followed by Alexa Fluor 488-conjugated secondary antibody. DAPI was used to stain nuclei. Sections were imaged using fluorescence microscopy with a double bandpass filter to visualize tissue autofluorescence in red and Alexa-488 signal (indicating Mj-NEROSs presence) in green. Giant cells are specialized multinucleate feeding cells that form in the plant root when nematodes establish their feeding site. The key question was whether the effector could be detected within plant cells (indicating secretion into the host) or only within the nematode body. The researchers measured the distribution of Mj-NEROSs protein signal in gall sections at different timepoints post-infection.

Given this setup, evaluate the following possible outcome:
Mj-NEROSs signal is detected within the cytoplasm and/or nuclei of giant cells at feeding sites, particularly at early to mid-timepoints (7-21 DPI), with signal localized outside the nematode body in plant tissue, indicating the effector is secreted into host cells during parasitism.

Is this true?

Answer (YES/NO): NO